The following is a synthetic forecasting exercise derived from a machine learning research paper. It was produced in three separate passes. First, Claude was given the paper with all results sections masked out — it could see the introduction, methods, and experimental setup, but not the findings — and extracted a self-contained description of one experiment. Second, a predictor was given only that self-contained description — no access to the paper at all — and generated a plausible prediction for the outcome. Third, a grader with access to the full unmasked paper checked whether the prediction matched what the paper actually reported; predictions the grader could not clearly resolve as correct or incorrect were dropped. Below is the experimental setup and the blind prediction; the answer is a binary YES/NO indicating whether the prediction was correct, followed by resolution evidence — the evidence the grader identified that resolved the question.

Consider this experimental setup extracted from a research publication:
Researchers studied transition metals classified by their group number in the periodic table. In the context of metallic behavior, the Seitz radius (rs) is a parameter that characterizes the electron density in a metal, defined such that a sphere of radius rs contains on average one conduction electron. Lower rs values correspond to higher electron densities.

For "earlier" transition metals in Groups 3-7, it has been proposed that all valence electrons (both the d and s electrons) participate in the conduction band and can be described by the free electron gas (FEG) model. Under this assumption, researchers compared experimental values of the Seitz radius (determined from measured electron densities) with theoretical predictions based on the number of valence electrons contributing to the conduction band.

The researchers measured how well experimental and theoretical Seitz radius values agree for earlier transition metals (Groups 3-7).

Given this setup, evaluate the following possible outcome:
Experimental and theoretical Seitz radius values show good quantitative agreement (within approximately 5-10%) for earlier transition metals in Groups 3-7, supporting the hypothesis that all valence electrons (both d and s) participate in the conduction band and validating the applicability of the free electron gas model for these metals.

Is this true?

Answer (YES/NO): YES